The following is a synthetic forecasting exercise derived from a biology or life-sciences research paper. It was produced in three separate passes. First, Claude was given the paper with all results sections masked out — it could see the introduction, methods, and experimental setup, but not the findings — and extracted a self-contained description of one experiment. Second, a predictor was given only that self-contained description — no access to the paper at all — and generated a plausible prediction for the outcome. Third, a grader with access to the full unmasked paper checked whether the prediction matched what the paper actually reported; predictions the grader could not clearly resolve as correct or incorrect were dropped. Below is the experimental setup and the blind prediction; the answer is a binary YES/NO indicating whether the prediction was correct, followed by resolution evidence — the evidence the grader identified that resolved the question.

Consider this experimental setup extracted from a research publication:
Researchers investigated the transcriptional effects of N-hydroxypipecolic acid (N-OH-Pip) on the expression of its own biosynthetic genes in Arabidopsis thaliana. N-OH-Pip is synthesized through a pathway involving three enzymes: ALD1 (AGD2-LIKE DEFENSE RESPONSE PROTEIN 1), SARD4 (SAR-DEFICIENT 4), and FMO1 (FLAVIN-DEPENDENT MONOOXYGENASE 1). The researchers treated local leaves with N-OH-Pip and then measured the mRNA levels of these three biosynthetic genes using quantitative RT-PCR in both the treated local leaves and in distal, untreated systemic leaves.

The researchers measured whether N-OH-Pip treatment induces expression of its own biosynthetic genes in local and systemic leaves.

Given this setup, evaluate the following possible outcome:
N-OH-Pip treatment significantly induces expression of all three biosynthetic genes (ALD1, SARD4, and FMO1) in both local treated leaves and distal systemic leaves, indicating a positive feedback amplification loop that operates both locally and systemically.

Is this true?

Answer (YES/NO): YES